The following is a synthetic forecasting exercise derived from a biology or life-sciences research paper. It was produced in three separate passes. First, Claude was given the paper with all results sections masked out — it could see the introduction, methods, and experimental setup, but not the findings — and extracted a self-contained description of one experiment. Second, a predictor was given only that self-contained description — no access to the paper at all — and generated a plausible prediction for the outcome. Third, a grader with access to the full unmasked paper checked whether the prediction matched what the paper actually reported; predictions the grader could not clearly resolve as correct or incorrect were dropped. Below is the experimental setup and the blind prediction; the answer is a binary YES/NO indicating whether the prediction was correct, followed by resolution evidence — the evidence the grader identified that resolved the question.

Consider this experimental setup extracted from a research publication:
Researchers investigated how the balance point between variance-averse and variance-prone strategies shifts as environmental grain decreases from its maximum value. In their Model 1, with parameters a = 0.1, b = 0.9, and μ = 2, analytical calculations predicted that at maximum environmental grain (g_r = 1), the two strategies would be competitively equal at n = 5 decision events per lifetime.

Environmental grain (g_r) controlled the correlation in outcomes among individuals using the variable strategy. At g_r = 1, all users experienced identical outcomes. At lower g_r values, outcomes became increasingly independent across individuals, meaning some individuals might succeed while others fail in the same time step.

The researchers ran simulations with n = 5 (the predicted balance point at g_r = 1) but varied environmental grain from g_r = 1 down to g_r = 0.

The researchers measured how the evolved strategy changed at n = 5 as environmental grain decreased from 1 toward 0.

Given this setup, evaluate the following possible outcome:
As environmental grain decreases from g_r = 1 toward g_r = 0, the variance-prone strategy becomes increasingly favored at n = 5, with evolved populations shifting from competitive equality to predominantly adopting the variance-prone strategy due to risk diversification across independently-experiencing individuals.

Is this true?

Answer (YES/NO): YES